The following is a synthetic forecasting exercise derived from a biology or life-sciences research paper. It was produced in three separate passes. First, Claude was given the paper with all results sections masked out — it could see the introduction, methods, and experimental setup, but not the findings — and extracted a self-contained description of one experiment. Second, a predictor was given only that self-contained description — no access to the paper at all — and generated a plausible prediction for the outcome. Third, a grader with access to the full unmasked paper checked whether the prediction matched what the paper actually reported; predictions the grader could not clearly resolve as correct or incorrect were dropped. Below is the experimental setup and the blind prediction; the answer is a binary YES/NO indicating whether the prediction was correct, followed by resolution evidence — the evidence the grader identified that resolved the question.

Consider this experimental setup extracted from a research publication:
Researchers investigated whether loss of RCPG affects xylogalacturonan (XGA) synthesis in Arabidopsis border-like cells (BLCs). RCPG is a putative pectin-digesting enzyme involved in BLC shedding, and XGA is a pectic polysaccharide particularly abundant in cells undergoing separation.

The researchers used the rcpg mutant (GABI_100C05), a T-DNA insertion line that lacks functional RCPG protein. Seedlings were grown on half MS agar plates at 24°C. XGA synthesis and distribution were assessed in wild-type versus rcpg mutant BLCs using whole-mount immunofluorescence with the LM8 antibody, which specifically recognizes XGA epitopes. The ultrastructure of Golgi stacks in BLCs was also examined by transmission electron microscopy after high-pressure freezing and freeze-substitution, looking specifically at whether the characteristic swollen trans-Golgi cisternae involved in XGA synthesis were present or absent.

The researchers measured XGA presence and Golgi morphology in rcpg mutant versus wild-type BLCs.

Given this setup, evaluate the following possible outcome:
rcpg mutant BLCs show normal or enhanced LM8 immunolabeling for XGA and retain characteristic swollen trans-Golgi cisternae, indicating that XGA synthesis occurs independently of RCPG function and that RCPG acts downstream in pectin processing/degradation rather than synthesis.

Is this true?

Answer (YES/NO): YES